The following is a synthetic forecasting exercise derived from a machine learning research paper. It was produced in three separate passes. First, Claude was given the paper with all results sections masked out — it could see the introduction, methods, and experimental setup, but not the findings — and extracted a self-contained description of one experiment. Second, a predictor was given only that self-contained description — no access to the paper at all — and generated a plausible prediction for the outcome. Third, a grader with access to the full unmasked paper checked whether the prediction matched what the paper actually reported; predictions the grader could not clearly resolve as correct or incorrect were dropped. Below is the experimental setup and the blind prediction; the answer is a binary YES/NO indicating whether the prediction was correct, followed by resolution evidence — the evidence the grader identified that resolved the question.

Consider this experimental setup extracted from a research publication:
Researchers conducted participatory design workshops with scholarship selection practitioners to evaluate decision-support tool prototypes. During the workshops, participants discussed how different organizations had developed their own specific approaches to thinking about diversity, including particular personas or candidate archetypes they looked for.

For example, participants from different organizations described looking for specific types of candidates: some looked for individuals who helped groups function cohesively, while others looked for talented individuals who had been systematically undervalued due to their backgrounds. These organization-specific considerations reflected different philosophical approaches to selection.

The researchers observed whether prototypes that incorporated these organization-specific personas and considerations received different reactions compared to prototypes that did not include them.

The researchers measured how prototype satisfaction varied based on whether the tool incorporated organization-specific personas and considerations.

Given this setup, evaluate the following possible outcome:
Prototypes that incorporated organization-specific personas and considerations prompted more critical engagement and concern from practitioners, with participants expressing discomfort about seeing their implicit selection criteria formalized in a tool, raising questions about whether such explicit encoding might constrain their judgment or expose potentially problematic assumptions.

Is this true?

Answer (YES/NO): NO